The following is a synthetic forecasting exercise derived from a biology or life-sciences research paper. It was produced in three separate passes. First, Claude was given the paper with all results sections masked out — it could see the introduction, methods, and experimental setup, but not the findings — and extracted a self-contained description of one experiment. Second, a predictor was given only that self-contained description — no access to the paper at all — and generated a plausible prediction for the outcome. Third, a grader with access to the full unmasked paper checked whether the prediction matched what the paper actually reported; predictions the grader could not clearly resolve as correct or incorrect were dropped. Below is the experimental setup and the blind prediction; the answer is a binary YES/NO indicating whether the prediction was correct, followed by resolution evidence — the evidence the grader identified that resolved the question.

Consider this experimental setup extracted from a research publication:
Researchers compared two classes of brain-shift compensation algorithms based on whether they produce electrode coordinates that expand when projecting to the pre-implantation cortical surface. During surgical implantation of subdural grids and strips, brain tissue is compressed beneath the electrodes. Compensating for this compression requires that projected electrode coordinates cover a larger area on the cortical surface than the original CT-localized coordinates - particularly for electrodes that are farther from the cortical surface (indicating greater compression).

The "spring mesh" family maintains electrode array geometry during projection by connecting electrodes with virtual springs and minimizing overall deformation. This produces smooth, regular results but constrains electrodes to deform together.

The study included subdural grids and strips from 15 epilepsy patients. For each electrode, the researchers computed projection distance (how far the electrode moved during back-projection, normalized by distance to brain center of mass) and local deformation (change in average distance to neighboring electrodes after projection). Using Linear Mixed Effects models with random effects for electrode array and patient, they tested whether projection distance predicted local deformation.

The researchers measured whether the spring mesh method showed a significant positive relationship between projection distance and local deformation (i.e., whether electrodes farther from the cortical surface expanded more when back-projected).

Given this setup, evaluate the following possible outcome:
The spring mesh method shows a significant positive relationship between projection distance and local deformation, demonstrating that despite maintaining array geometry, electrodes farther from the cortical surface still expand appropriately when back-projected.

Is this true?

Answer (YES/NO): NO